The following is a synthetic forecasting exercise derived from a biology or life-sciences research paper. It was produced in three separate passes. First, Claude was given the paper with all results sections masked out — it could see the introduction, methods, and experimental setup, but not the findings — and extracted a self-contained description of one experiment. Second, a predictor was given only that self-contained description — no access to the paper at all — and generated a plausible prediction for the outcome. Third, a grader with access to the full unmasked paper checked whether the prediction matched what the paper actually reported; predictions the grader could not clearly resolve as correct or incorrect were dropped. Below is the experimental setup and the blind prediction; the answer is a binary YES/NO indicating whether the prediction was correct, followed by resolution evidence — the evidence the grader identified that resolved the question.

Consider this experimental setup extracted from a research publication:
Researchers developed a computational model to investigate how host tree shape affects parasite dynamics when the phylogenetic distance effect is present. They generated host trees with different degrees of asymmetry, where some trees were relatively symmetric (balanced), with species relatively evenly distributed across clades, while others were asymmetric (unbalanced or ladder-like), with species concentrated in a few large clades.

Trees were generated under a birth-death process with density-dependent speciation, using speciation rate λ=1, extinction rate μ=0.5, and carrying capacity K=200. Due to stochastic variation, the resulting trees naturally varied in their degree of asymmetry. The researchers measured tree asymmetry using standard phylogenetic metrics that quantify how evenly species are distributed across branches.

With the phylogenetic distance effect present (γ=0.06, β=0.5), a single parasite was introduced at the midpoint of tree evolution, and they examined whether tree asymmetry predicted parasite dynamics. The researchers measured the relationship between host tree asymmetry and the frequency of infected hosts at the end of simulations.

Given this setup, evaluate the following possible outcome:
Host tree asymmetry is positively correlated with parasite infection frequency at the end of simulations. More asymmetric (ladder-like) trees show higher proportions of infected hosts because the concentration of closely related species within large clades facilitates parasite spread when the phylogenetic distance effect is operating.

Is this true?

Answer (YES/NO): YES